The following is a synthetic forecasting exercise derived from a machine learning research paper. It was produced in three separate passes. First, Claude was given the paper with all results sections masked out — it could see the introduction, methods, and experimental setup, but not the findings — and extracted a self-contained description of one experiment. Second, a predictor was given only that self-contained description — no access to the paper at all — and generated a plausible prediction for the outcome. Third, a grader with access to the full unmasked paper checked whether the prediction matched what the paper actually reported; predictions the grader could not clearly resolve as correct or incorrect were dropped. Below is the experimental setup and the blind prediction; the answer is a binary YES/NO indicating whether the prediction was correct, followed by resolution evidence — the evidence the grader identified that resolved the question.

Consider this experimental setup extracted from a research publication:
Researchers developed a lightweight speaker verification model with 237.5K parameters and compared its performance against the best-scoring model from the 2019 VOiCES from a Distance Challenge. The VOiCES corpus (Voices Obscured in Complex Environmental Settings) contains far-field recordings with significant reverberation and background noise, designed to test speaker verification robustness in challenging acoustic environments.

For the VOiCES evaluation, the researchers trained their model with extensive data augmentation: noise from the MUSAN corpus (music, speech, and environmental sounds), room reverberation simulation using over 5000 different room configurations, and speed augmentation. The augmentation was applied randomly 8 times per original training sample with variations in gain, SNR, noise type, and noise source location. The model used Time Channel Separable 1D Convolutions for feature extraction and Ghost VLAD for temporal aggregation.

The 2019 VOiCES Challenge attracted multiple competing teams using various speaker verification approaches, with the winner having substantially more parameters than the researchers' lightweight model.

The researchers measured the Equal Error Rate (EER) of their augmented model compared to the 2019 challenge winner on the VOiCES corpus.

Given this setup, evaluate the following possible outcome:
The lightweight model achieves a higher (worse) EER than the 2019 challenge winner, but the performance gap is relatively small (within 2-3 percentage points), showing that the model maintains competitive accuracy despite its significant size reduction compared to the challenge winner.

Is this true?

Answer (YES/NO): YES